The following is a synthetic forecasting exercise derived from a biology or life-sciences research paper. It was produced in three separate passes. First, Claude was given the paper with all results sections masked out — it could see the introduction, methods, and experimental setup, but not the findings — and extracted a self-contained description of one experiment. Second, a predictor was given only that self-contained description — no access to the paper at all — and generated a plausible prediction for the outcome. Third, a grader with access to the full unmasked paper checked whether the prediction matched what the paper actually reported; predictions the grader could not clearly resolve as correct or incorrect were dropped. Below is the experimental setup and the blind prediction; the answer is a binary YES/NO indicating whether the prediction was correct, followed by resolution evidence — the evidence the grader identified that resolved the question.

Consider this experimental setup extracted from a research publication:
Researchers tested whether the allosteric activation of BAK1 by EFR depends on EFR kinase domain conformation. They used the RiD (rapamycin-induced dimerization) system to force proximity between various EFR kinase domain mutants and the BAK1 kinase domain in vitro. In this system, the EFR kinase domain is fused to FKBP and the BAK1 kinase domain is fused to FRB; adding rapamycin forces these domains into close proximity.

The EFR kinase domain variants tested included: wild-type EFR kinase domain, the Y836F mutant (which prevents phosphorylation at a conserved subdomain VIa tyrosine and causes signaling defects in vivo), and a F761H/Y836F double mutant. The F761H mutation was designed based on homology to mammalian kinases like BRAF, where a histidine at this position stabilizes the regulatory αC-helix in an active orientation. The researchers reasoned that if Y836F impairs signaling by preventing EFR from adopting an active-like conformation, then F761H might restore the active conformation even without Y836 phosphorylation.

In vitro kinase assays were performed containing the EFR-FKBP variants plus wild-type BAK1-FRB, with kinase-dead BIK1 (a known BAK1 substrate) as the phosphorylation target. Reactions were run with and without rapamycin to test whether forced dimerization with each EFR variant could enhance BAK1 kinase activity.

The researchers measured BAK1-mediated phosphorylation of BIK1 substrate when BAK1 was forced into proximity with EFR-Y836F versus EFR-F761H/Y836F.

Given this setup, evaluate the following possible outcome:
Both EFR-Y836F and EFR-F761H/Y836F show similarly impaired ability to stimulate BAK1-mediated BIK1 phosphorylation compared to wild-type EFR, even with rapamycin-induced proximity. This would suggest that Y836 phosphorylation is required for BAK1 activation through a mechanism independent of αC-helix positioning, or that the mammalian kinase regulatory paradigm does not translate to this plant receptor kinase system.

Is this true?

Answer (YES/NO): NO